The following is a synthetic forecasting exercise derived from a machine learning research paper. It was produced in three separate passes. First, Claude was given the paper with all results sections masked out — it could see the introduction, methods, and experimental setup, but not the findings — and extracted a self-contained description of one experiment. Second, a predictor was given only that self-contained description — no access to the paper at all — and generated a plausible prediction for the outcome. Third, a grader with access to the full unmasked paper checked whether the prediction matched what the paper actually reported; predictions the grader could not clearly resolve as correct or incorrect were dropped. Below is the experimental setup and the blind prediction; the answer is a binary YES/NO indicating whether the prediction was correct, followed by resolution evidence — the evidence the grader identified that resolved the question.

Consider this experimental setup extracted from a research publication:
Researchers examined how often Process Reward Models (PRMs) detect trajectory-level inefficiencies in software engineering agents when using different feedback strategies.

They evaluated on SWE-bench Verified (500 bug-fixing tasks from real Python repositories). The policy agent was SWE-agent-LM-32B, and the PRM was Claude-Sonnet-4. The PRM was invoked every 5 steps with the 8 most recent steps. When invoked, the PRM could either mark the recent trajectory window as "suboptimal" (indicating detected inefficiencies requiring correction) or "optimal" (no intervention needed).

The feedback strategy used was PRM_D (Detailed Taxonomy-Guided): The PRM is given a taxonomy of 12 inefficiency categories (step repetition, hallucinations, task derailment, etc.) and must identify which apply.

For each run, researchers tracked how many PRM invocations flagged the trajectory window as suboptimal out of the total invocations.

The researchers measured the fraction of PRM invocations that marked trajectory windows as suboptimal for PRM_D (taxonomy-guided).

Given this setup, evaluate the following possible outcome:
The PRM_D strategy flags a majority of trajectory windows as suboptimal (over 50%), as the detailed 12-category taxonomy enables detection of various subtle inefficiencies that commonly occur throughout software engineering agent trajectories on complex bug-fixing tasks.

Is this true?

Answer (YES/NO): YES